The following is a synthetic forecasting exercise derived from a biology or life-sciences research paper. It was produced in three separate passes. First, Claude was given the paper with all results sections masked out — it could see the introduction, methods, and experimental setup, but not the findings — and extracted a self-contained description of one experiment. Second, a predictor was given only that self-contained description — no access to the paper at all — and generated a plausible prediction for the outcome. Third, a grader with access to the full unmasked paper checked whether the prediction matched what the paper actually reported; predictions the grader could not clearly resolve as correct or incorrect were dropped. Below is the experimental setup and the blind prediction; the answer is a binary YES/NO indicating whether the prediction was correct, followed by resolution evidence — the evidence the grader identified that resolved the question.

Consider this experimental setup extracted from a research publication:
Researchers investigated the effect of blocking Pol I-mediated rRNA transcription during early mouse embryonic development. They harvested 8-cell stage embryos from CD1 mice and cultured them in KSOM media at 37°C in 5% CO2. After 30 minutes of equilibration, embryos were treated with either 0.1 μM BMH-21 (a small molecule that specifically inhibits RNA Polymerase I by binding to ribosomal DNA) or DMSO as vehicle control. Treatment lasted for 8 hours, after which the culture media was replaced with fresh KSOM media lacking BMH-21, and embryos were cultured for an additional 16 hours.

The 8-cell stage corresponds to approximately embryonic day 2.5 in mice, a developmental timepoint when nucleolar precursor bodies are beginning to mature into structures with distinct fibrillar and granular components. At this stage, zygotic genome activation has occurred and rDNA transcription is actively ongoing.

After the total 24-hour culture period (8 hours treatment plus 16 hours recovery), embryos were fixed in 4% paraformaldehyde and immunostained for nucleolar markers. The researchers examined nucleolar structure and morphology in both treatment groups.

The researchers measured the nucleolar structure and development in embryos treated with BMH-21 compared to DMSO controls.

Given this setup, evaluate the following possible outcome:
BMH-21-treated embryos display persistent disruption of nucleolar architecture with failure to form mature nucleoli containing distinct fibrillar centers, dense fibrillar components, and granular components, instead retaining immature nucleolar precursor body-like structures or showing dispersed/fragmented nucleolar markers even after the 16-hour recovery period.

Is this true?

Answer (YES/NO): YES